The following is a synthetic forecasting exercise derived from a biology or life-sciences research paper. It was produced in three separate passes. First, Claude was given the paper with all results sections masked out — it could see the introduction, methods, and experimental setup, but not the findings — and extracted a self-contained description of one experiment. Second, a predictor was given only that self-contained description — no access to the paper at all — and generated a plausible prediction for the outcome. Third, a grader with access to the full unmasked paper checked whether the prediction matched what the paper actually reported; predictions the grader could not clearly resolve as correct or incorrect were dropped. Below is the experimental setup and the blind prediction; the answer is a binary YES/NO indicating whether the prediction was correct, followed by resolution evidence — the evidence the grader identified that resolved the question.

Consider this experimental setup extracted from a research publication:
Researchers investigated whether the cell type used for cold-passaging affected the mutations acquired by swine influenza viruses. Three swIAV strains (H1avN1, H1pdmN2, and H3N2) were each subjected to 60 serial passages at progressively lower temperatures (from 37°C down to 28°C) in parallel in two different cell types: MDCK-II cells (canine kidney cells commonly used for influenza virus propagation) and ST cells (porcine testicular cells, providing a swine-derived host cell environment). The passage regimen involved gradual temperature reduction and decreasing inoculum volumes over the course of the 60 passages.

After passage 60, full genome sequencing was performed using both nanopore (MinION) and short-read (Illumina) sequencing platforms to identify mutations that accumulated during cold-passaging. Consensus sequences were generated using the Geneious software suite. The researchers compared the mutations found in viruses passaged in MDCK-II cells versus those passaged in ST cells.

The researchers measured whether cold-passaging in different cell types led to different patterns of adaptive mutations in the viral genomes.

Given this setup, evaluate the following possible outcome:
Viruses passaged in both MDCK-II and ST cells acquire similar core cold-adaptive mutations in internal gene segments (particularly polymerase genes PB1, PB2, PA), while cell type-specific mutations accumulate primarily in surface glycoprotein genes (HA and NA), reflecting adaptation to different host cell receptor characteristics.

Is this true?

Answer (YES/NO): NO